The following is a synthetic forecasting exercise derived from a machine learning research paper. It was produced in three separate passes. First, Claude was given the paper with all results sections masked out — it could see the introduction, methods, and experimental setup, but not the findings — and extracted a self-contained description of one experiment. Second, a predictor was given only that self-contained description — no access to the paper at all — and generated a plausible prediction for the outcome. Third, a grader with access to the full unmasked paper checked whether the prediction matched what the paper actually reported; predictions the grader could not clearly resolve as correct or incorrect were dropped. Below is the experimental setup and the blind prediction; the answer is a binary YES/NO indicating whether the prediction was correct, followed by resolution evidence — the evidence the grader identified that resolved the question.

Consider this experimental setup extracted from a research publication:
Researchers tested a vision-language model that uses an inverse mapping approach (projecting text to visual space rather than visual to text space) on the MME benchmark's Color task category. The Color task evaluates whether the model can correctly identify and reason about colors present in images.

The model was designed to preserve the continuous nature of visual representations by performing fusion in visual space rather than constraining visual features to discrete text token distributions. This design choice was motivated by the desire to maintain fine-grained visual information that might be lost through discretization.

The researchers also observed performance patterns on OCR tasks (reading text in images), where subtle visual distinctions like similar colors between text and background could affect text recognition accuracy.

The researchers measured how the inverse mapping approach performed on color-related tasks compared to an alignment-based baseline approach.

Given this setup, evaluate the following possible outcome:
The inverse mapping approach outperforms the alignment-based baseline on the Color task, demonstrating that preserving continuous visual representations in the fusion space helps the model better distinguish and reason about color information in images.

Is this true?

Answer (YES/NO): NO